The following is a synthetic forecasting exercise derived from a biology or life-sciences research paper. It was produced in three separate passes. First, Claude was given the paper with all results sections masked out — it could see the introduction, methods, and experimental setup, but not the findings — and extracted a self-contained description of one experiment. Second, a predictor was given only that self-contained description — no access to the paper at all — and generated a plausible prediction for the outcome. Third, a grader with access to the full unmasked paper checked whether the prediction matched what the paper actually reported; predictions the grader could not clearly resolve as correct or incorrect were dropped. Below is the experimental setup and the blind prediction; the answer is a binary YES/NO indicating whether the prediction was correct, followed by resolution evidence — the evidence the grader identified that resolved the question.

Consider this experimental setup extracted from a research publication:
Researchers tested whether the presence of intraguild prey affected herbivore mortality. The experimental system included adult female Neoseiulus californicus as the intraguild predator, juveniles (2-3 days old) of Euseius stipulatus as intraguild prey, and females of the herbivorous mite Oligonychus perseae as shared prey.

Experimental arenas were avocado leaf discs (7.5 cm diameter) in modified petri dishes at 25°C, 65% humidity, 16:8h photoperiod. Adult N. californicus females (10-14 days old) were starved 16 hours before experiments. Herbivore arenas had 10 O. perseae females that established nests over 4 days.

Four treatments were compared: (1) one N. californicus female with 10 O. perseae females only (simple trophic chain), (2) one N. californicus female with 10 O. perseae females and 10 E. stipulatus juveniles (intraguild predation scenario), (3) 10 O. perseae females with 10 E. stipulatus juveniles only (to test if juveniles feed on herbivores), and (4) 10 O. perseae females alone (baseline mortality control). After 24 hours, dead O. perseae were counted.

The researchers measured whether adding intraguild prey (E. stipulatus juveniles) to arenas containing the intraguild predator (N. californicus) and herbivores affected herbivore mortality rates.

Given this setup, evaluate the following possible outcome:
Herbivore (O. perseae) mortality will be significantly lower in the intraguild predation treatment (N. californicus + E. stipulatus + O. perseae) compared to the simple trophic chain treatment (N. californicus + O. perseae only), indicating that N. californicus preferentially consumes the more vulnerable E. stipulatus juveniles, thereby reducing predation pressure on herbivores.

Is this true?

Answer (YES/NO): NO